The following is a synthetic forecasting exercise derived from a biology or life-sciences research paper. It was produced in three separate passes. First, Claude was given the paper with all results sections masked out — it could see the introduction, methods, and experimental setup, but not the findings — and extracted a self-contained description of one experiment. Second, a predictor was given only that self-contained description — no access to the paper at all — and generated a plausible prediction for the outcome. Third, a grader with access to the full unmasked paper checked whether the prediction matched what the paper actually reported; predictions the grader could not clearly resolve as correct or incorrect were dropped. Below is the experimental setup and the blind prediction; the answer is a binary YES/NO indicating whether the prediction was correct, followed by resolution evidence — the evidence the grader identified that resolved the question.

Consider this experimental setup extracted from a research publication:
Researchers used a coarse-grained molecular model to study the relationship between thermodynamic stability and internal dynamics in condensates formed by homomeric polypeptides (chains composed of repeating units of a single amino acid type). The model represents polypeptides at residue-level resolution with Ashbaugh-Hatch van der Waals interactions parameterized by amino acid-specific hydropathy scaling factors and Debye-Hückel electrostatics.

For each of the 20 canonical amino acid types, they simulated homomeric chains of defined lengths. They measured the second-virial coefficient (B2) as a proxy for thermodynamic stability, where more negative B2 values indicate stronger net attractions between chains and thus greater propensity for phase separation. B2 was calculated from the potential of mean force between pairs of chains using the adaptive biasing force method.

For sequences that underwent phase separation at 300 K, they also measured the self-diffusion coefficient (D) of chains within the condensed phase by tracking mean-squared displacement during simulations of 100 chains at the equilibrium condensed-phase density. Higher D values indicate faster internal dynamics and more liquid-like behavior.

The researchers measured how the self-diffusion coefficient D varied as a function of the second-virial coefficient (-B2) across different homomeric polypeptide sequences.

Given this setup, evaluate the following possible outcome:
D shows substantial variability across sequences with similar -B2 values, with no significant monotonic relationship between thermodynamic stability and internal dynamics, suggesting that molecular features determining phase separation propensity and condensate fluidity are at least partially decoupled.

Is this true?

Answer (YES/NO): NO